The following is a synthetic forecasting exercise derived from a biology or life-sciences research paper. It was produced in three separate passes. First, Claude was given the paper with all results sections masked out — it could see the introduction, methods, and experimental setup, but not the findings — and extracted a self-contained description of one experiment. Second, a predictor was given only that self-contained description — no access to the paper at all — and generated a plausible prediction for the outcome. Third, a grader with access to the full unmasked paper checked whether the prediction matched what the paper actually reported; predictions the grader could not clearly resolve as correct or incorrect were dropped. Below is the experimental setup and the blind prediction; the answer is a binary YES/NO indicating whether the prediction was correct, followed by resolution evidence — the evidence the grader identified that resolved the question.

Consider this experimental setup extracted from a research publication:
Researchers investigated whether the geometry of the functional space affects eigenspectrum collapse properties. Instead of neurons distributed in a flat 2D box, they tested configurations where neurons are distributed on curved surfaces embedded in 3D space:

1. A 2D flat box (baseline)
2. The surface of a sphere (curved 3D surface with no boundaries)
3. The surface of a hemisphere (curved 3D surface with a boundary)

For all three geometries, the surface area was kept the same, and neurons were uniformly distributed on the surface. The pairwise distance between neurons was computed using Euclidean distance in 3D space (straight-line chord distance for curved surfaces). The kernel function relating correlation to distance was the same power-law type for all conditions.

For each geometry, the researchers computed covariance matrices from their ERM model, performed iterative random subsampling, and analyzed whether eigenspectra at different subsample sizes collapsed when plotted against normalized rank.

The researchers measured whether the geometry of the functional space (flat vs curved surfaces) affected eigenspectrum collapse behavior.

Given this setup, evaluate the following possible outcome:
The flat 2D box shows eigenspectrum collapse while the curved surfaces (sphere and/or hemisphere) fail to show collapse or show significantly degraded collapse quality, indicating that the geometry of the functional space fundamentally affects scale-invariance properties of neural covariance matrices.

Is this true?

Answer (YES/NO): NO